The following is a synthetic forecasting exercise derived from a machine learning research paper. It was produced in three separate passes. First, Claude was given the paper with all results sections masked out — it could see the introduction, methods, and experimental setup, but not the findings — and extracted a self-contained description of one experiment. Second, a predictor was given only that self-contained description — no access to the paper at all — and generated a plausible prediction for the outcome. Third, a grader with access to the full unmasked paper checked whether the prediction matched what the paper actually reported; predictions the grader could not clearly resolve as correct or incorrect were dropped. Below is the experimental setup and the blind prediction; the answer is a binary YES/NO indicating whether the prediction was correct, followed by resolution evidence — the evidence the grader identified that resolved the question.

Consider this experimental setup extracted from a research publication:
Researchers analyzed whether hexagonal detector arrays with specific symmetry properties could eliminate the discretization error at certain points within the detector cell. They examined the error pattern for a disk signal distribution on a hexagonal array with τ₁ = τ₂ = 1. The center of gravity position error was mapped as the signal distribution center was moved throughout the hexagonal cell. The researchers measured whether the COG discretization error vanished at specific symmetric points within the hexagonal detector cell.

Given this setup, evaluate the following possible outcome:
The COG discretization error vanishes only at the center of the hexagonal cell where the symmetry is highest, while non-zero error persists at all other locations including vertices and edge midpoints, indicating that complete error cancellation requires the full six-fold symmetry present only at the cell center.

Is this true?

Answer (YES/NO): NO